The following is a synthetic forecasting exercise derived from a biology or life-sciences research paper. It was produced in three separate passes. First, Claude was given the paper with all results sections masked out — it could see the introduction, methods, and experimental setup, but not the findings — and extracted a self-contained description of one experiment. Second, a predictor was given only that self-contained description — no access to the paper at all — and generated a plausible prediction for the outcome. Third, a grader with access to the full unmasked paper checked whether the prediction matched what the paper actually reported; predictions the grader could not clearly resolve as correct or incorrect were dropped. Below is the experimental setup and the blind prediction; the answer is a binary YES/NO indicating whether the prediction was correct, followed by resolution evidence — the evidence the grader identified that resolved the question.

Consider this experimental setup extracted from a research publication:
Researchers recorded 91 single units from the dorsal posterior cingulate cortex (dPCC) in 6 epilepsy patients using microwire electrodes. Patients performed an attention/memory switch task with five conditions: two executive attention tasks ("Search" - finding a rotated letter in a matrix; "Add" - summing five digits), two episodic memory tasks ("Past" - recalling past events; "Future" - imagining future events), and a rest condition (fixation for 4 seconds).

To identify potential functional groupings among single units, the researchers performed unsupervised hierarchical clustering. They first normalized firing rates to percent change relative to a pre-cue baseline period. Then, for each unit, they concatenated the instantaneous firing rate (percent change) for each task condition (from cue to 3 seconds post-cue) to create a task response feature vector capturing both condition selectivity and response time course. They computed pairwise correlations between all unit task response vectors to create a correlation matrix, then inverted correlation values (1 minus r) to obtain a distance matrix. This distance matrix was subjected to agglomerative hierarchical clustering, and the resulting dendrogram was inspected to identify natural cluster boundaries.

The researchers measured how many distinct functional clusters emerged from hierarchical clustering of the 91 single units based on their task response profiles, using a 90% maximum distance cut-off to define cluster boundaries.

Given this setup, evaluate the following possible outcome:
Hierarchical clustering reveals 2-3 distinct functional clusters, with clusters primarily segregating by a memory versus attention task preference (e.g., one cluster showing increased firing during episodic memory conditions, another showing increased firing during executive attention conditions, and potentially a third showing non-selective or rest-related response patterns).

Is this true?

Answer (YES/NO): NO